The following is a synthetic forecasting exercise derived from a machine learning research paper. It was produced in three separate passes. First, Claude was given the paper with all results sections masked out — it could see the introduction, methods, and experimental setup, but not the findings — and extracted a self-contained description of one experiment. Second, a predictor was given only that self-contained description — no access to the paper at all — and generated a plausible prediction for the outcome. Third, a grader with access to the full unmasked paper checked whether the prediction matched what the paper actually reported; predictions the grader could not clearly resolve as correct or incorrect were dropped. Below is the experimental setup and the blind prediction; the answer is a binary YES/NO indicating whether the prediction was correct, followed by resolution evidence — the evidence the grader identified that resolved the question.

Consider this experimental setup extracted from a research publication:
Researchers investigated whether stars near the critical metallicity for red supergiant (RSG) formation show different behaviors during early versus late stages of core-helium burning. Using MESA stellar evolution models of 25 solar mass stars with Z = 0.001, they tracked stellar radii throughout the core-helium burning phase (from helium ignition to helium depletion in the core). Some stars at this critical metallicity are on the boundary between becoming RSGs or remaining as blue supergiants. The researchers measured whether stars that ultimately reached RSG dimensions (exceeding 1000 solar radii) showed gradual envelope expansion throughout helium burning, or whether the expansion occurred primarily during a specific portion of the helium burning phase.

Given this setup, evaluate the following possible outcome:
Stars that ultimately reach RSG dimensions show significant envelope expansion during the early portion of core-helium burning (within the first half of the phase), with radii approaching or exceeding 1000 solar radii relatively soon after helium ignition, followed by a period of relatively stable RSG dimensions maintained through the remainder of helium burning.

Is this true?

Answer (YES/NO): YES